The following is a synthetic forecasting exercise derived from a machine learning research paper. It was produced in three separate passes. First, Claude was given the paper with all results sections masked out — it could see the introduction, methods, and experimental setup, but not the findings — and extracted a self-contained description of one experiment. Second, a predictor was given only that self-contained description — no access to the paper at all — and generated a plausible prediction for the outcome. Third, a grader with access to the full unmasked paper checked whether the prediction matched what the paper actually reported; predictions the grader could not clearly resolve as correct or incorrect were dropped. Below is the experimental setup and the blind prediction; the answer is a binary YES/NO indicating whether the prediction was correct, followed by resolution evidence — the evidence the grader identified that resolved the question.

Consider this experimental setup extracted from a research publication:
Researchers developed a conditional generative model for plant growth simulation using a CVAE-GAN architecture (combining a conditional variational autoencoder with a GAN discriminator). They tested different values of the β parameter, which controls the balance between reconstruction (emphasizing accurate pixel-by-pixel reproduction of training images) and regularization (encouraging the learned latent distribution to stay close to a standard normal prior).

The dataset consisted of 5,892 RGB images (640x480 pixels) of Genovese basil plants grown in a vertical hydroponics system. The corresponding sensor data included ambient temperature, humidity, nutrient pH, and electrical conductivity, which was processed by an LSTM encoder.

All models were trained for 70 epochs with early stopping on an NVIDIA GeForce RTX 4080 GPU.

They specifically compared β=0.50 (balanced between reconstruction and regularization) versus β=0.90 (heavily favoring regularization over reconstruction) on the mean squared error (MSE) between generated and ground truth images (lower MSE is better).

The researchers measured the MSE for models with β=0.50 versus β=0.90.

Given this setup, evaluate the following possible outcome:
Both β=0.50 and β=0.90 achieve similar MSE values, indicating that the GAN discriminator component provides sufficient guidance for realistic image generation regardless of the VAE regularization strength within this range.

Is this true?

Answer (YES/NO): NO